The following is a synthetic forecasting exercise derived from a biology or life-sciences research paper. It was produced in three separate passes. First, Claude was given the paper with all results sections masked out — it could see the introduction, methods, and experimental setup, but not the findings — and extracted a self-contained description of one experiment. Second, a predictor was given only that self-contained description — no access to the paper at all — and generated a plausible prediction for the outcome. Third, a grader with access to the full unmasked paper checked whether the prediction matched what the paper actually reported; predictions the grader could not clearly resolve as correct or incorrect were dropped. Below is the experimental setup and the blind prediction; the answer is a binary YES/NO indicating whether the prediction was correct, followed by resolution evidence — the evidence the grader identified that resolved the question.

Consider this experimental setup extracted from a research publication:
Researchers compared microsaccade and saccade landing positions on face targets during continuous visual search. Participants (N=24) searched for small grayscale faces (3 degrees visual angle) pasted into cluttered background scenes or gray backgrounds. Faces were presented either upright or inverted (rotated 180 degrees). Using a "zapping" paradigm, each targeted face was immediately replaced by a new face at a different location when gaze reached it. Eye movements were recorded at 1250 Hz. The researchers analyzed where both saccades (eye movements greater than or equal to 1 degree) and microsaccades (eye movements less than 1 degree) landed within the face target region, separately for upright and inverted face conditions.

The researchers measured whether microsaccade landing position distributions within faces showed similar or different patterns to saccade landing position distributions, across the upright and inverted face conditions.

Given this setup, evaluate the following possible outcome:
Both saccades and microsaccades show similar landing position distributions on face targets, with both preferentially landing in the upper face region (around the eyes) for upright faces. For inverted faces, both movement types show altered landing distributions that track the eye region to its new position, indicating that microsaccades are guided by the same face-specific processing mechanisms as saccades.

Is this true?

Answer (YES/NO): NO